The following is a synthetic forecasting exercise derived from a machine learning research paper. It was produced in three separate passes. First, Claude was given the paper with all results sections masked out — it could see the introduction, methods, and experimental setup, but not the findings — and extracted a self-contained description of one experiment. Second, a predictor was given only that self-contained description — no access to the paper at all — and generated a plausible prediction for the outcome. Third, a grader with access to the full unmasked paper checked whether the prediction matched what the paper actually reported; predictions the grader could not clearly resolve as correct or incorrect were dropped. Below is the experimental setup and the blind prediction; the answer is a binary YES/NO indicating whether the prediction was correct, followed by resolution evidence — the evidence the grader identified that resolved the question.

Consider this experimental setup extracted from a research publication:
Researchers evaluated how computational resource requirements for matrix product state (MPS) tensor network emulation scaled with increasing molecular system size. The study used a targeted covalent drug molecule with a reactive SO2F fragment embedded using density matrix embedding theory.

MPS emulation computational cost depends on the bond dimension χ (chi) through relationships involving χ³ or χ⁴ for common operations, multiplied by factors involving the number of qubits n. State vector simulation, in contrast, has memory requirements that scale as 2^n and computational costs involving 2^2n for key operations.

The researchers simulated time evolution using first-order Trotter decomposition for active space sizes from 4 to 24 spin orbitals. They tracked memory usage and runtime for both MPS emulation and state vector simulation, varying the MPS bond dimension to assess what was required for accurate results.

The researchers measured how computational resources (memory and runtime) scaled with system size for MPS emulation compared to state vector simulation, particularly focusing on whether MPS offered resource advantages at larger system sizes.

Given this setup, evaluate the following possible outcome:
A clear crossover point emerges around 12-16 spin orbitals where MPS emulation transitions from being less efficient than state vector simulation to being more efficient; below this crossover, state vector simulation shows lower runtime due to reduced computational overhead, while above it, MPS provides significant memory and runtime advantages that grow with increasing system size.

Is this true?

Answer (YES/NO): NO